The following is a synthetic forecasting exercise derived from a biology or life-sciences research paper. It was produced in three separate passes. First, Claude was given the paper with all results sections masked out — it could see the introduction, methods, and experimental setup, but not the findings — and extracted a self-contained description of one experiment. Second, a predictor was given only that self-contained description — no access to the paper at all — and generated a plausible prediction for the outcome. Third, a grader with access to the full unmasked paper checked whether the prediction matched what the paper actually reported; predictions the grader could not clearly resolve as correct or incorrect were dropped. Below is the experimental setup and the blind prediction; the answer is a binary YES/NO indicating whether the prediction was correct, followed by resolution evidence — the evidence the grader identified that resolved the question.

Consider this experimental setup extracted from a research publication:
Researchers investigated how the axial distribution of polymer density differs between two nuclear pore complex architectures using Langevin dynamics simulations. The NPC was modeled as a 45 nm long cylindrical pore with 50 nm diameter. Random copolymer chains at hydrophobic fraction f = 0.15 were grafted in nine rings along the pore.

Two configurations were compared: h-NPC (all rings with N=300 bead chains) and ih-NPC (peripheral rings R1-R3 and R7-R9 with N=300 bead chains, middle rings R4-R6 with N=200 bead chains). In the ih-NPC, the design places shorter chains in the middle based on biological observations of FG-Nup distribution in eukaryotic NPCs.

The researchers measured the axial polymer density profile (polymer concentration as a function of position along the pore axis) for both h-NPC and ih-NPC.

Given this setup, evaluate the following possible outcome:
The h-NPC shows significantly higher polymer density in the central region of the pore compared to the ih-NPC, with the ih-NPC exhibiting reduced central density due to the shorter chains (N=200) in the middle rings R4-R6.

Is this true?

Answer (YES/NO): NO